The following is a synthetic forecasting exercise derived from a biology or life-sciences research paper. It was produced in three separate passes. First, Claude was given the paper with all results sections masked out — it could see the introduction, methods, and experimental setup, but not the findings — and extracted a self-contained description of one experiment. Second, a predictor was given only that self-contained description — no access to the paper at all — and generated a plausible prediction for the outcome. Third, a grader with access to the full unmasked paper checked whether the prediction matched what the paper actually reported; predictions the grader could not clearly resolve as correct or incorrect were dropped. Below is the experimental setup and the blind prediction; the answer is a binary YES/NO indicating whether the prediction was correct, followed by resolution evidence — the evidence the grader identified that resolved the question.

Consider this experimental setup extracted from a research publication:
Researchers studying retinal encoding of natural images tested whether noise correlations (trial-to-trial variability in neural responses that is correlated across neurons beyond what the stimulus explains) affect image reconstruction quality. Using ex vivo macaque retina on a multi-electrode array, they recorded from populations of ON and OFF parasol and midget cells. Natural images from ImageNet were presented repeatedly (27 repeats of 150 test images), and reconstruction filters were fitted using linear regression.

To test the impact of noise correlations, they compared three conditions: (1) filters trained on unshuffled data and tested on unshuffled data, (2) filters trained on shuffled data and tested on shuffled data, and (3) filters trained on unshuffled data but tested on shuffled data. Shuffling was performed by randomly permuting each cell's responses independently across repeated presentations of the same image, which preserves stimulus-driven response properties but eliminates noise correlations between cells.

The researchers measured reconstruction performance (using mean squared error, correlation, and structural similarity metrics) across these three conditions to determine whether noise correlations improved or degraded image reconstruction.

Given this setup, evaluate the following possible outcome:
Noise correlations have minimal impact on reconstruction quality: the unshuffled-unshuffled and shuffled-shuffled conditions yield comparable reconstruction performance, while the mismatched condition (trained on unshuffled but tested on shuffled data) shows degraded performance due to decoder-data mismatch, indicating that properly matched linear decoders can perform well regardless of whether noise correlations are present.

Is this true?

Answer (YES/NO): NO